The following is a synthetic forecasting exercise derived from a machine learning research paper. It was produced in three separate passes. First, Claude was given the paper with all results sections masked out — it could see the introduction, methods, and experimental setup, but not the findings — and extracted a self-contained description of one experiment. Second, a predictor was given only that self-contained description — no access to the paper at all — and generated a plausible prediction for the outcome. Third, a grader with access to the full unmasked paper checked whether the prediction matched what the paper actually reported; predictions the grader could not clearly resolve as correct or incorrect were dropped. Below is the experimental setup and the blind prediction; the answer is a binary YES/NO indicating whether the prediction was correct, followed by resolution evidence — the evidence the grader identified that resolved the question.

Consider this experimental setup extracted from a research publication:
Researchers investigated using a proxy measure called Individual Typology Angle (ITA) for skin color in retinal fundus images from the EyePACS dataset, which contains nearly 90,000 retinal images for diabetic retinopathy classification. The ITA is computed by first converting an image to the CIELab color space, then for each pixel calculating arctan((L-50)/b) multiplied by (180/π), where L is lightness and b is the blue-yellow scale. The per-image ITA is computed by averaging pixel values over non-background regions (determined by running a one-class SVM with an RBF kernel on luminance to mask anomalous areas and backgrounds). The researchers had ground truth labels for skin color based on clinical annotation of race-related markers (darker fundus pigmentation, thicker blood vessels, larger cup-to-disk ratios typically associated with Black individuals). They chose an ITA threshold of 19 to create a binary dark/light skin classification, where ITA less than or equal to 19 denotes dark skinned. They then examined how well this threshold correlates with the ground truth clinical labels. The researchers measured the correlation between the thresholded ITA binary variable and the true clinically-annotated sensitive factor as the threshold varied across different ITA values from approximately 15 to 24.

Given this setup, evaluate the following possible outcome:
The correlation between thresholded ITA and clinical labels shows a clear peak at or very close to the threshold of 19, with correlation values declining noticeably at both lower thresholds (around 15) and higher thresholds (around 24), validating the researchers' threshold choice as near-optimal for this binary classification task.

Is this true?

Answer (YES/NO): NO